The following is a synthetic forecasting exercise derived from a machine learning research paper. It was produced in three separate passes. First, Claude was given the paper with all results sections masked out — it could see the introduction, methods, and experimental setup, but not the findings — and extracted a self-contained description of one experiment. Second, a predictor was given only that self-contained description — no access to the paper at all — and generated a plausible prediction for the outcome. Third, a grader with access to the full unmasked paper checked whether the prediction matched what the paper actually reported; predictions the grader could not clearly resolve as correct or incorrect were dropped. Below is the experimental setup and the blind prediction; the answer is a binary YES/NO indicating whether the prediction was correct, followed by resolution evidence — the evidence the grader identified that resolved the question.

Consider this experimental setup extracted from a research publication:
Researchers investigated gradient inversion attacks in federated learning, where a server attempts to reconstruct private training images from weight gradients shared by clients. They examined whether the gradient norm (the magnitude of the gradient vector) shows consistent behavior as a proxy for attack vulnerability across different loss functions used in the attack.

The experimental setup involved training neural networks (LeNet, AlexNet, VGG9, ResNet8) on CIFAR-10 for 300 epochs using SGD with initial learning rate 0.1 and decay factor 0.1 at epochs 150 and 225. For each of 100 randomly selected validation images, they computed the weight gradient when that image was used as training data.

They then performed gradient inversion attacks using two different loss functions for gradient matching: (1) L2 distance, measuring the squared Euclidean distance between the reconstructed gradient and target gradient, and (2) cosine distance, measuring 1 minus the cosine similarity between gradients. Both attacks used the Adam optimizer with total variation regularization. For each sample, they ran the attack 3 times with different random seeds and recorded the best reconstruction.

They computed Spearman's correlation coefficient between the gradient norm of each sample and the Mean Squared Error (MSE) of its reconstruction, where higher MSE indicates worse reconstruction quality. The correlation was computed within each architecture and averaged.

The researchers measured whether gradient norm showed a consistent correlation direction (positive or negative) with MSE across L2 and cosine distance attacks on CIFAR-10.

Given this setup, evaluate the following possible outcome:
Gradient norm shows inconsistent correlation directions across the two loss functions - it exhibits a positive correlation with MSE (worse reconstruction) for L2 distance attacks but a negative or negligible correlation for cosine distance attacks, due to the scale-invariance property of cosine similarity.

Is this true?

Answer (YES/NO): YES